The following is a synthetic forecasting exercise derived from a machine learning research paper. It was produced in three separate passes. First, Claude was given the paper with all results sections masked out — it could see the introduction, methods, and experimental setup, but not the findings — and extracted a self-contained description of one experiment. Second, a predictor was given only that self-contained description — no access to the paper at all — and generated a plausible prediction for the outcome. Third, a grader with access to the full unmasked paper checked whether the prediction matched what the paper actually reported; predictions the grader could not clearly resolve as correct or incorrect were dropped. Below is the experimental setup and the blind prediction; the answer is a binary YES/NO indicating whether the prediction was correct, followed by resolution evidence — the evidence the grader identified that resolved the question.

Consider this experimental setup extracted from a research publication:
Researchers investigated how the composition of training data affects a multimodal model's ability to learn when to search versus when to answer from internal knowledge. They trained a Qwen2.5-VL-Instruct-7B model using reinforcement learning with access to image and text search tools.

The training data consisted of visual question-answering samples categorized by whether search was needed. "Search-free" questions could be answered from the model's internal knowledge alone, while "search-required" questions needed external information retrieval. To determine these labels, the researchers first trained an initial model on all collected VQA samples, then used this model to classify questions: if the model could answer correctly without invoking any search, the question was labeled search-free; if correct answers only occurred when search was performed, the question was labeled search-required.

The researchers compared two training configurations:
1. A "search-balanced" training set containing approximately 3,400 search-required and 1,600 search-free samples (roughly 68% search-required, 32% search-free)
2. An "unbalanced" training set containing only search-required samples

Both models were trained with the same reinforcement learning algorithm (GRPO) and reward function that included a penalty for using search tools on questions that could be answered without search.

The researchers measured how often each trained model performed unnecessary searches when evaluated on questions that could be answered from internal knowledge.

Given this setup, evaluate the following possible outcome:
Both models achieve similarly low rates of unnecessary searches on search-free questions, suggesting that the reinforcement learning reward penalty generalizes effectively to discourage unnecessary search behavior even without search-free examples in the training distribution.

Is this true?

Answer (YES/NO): NO